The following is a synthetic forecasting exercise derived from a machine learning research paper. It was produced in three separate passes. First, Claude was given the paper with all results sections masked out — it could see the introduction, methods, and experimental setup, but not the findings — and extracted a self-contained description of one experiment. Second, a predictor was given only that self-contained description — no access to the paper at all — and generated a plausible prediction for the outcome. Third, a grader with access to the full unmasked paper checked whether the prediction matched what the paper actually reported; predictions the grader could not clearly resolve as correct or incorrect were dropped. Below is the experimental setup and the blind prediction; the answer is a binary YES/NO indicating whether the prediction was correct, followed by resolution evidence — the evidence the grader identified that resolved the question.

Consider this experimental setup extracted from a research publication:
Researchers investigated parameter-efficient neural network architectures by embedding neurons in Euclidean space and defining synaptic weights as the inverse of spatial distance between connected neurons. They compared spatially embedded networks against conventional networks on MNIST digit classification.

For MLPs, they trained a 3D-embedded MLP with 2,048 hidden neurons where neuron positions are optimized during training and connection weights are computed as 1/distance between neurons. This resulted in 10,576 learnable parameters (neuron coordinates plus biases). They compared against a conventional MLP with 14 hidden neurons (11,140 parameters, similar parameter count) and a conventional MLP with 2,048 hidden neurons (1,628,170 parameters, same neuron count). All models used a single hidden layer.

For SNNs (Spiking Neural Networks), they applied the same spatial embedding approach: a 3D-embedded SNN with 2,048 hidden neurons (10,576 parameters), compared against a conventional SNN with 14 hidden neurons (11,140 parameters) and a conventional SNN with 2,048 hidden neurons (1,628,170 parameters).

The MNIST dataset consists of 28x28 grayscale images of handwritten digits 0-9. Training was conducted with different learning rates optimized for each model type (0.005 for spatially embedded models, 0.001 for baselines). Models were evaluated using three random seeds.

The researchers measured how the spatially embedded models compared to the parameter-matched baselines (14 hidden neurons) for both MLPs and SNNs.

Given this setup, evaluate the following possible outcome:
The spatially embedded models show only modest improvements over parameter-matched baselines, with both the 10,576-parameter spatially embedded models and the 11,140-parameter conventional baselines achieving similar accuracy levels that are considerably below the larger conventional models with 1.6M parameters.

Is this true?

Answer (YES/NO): NO